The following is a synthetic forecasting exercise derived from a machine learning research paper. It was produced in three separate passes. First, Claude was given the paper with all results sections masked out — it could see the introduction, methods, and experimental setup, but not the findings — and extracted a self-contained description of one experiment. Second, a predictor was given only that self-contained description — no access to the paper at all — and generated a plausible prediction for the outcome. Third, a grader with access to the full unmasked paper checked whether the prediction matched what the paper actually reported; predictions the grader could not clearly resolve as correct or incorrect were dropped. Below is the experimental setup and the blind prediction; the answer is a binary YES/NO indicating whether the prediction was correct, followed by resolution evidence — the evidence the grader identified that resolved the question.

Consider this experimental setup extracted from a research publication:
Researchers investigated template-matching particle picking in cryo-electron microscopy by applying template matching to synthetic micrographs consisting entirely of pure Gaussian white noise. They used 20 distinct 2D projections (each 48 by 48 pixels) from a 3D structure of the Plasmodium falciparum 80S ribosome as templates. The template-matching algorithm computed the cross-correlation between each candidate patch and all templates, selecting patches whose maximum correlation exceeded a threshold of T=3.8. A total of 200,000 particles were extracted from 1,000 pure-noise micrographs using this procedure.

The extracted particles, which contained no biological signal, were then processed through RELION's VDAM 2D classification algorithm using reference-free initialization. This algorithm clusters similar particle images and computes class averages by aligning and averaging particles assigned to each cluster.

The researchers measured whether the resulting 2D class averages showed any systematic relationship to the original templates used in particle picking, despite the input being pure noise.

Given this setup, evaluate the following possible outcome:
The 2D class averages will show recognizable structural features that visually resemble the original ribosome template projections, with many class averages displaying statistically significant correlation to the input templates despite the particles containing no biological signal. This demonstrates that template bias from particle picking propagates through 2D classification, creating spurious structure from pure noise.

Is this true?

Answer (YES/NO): YES